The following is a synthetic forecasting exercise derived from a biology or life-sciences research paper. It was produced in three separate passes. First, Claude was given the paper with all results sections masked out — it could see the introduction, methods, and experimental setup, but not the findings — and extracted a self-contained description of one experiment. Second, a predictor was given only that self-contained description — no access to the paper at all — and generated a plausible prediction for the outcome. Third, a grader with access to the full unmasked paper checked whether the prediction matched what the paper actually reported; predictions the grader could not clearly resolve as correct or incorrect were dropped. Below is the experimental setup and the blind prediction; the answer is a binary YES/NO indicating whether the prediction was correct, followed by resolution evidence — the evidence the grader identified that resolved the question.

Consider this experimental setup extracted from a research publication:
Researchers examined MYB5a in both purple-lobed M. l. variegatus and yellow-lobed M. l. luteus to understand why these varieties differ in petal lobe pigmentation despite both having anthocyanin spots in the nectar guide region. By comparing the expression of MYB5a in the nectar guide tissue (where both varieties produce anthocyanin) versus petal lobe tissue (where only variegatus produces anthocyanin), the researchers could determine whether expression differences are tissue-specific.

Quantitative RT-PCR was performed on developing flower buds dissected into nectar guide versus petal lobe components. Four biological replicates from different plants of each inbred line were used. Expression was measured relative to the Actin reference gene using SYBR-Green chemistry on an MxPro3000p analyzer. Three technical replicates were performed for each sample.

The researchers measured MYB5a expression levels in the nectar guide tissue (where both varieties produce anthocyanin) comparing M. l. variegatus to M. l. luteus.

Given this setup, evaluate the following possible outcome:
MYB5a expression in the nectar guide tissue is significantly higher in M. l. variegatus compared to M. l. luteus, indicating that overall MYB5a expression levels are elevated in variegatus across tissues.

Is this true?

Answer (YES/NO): NO